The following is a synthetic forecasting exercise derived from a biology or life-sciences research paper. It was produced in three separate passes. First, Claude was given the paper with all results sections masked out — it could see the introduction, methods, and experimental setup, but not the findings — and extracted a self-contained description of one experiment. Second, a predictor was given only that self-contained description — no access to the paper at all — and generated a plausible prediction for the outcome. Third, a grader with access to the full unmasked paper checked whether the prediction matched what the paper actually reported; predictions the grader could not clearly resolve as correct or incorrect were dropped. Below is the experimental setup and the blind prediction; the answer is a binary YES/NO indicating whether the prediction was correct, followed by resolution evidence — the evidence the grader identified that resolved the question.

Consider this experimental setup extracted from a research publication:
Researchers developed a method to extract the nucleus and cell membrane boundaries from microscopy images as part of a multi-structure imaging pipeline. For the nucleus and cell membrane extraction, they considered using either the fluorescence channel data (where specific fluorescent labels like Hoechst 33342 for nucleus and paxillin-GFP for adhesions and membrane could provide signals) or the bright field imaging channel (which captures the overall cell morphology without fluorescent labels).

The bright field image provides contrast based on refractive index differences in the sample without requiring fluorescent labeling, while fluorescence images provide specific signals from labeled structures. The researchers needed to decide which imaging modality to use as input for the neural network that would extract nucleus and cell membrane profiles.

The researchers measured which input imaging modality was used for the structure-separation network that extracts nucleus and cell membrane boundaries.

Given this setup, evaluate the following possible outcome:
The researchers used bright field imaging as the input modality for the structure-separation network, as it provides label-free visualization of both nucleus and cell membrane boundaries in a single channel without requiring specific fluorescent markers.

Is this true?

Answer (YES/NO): YES